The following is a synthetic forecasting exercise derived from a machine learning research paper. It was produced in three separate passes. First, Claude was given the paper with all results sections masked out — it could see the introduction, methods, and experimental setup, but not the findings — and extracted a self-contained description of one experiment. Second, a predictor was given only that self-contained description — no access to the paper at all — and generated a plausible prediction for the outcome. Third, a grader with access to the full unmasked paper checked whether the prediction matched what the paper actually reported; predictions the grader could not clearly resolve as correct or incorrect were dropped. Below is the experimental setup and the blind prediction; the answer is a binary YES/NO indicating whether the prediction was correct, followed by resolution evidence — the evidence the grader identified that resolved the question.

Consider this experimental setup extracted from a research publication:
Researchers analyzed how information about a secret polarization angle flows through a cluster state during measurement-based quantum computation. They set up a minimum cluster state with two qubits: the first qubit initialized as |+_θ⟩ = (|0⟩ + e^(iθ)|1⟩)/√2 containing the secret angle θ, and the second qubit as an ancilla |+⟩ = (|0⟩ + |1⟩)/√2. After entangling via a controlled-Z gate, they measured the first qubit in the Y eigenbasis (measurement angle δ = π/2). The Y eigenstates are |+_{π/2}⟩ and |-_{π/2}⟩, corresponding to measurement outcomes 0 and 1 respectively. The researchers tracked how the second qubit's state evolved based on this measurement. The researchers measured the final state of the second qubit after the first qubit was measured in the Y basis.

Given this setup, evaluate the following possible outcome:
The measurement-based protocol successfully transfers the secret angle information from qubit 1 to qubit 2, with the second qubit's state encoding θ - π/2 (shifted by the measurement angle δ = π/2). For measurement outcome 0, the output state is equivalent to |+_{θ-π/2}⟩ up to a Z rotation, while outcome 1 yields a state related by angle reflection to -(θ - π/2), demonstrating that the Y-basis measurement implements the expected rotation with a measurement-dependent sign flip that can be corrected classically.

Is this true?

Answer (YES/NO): NO